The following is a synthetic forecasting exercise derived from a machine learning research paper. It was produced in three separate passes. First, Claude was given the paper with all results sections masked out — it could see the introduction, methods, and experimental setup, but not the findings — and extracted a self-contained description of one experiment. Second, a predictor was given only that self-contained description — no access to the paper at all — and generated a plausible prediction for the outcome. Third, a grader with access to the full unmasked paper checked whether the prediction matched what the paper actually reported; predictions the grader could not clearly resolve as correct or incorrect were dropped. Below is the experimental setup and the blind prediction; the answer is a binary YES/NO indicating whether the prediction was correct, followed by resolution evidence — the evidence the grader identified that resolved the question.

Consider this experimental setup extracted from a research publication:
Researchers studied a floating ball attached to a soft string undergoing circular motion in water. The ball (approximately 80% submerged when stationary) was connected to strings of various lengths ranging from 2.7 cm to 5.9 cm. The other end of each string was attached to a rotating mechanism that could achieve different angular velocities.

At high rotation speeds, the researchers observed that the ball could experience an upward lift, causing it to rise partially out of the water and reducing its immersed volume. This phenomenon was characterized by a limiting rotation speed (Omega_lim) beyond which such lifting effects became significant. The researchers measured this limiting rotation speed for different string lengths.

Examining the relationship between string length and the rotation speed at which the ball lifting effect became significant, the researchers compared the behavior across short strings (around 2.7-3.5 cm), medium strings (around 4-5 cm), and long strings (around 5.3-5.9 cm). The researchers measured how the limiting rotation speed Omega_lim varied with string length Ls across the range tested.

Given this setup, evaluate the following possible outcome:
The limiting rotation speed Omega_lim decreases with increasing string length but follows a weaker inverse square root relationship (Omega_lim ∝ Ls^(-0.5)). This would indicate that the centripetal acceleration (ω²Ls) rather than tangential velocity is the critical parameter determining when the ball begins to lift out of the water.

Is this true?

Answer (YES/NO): NO